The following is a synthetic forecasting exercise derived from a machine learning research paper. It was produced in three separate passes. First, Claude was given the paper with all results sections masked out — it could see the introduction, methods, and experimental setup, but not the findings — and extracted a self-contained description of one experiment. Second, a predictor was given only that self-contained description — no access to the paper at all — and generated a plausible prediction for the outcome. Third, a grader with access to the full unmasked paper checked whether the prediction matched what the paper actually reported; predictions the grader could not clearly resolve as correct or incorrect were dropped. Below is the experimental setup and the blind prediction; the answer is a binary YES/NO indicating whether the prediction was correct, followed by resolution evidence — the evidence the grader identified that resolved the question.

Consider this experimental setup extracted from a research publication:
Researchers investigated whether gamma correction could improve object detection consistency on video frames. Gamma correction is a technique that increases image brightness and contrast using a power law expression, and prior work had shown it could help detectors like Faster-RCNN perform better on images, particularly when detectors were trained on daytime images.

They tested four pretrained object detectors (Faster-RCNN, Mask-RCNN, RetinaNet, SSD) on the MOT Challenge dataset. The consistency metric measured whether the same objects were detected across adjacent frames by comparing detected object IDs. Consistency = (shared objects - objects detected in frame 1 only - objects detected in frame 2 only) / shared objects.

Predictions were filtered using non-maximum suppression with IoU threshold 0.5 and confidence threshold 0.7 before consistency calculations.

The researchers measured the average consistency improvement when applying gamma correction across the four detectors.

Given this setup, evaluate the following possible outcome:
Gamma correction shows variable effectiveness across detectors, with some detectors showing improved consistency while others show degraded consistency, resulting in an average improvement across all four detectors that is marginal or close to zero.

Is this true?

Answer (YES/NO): NO